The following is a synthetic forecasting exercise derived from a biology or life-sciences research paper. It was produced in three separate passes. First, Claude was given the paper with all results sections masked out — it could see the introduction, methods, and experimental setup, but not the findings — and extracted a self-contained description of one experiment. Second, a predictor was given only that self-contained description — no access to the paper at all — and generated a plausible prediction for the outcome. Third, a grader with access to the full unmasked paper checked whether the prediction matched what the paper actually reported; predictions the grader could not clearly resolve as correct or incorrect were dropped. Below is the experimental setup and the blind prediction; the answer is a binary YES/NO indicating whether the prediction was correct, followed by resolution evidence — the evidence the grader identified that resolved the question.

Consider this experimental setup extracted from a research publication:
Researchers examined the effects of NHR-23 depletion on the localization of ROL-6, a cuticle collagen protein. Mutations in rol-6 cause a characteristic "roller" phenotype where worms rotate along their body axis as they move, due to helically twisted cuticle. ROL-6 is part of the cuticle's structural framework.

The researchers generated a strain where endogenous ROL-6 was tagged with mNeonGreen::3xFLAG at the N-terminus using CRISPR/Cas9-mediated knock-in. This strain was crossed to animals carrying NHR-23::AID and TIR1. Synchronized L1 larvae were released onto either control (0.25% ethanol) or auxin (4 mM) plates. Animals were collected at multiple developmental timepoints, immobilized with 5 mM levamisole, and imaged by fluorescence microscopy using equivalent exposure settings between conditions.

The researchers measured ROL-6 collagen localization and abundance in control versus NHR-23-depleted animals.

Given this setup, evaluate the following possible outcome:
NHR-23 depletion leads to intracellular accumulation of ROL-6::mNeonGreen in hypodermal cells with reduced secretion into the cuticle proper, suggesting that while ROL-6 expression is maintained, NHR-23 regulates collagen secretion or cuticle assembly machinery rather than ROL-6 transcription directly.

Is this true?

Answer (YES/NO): NO